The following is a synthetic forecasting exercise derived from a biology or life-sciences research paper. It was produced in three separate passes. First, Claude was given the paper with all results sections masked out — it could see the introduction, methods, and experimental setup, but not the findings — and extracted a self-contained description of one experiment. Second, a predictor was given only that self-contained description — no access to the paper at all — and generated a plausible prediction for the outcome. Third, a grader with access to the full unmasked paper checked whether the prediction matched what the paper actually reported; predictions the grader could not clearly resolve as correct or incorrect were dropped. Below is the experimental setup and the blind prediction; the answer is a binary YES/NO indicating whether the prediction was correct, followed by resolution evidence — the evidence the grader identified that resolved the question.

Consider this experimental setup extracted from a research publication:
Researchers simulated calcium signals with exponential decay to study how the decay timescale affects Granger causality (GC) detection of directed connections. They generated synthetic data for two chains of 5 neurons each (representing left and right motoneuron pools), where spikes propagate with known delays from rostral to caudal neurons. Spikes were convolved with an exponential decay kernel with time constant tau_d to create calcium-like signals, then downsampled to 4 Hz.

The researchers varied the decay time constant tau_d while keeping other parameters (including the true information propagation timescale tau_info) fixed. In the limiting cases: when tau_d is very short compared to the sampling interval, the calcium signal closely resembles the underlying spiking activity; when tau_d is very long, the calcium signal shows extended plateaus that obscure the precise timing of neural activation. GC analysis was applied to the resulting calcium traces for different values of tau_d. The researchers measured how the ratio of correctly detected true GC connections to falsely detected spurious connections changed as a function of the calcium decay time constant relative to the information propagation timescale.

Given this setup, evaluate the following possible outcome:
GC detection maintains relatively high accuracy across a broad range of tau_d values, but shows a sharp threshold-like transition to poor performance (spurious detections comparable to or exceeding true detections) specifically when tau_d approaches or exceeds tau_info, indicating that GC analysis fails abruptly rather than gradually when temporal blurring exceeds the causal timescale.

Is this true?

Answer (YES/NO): NO